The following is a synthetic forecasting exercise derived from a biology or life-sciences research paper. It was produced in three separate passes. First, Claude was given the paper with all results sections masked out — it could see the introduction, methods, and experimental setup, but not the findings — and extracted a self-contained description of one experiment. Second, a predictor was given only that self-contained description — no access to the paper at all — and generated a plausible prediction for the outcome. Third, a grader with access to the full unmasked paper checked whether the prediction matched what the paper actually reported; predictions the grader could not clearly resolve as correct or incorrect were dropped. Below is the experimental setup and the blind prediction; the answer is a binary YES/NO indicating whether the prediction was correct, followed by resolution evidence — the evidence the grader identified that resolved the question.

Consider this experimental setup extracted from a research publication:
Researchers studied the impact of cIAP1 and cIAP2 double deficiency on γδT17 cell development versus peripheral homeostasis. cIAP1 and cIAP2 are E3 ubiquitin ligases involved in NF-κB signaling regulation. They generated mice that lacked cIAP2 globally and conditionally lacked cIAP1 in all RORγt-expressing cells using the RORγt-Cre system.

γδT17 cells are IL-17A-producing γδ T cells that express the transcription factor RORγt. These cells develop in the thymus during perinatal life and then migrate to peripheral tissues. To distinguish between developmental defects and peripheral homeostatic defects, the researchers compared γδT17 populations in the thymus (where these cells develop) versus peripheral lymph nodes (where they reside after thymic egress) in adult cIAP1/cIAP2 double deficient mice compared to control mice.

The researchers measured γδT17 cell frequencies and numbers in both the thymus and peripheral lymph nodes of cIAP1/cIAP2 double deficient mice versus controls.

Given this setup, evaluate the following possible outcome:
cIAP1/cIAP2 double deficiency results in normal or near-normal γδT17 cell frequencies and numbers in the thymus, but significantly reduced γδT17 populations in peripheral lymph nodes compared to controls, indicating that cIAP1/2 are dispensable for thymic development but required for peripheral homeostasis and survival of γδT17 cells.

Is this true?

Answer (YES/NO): YES